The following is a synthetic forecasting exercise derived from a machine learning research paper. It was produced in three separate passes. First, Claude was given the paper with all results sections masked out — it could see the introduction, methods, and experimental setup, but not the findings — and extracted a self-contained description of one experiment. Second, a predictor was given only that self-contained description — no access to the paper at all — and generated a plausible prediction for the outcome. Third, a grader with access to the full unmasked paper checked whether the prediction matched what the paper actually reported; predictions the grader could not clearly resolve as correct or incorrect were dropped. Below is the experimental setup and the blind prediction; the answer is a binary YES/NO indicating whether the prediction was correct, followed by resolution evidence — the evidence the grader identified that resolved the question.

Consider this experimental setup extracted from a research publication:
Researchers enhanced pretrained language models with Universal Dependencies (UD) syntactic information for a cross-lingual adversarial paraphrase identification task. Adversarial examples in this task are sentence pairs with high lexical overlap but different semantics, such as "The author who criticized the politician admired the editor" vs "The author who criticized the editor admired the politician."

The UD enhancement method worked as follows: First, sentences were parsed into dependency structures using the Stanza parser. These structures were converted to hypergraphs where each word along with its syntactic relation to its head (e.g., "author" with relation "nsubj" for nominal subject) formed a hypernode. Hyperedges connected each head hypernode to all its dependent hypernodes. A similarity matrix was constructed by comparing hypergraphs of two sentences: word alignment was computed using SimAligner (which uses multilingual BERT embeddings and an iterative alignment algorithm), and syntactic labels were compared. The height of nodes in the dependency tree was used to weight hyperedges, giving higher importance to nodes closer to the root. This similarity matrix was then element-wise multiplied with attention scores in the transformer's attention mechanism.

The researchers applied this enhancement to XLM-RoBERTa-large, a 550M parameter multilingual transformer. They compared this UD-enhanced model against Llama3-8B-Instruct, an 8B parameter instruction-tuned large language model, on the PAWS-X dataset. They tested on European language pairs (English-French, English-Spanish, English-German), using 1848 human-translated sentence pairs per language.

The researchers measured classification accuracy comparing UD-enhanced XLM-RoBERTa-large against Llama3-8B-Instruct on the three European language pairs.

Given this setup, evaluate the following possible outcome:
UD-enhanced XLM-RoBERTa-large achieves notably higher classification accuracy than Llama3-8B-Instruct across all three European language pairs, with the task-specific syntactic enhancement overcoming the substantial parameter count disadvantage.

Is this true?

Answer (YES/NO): YES